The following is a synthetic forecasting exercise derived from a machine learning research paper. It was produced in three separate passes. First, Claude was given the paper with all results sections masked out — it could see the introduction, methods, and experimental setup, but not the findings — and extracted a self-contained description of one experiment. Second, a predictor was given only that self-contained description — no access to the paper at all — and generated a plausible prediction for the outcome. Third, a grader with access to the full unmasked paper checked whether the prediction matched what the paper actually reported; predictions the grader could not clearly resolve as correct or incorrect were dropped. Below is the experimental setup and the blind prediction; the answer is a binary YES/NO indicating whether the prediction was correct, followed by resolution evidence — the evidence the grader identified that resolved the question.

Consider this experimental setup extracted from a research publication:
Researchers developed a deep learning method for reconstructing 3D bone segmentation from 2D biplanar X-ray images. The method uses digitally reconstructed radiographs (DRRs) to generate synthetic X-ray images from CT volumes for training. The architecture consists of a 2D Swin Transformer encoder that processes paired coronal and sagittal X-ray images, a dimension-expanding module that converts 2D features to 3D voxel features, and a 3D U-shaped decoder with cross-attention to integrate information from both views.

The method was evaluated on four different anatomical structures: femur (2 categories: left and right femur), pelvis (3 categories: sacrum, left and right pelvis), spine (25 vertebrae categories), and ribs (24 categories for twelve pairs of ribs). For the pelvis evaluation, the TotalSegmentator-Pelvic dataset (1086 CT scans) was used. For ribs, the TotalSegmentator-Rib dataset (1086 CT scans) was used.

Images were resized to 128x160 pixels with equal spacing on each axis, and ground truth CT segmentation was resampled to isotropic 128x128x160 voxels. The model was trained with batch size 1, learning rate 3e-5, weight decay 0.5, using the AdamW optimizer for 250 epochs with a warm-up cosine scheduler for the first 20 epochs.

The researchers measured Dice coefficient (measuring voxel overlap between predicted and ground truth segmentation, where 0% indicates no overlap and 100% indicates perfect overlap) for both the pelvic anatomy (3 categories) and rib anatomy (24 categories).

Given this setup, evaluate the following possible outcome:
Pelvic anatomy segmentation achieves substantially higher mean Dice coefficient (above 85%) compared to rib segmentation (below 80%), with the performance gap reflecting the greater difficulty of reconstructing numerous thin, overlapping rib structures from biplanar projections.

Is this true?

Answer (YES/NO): YES